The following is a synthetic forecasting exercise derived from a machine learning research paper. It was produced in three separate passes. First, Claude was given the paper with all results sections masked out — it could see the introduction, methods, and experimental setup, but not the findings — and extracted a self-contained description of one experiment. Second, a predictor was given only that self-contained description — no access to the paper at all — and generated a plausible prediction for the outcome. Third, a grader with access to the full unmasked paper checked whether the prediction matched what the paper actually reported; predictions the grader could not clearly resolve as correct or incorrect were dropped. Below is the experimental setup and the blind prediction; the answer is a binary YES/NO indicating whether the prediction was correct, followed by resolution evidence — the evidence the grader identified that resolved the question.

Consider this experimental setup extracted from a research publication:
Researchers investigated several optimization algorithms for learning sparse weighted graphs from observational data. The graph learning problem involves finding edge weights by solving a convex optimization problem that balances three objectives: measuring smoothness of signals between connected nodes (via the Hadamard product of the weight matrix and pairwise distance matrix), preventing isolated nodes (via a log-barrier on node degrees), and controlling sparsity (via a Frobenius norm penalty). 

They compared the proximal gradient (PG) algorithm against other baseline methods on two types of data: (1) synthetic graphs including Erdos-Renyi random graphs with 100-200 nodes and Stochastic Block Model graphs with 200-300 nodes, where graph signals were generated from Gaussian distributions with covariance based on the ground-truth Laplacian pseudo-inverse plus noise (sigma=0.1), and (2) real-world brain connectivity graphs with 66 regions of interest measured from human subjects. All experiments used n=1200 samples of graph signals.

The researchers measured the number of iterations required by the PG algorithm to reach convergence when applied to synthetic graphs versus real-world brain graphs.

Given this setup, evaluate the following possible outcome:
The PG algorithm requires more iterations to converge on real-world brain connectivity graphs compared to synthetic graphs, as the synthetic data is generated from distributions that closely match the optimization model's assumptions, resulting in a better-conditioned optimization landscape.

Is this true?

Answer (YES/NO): YES